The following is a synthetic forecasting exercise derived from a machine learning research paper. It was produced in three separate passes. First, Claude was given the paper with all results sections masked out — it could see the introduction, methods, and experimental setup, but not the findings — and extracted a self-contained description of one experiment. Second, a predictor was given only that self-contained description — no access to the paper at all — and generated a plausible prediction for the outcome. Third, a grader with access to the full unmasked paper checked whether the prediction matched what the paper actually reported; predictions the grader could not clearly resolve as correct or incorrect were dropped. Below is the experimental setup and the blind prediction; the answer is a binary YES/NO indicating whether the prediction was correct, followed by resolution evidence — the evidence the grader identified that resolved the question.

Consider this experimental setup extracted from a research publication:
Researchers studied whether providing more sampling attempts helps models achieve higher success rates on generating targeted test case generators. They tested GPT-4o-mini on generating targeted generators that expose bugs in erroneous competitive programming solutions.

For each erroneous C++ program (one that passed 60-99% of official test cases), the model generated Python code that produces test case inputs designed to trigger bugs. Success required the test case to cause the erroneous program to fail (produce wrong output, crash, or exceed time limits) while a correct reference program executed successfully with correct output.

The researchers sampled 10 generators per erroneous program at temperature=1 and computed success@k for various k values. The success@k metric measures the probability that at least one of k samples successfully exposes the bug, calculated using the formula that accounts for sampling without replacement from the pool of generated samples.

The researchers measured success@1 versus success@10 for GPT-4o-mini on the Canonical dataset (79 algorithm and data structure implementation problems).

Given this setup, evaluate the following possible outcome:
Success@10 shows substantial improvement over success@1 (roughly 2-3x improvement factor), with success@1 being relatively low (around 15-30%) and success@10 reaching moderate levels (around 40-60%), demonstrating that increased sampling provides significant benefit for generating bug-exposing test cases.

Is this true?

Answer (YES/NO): NO